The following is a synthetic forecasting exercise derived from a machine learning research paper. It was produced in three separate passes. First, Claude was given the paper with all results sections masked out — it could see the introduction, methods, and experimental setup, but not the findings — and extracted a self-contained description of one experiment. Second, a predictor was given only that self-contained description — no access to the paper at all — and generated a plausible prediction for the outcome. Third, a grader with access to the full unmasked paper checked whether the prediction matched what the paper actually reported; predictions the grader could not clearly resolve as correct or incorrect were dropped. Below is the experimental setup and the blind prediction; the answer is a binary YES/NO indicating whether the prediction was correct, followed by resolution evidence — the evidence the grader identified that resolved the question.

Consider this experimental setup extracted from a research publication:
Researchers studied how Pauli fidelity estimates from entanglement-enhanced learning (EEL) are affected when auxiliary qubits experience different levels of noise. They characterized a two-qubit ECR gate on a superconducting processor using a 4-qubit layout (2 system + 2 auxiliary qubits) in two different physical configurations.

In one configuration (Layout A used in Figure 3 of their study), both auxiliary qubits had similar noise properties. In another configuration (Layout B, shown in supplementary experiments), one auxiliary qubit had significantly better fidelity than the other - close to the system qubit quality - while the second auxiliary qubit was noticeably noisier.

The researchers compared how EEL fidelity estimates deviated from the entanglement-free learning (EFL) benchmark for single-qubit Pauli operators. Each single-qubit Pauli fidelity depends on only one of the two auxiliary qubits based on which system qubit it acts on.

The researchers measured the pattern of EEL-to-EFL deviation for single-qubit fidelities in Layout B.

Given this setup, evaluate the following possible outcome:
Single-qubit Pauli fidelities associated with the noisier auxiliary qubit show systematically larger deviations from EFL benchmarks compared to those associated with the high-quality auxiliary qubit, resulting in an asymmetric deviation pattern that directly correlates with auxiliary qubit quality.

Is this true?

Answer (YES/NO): YES